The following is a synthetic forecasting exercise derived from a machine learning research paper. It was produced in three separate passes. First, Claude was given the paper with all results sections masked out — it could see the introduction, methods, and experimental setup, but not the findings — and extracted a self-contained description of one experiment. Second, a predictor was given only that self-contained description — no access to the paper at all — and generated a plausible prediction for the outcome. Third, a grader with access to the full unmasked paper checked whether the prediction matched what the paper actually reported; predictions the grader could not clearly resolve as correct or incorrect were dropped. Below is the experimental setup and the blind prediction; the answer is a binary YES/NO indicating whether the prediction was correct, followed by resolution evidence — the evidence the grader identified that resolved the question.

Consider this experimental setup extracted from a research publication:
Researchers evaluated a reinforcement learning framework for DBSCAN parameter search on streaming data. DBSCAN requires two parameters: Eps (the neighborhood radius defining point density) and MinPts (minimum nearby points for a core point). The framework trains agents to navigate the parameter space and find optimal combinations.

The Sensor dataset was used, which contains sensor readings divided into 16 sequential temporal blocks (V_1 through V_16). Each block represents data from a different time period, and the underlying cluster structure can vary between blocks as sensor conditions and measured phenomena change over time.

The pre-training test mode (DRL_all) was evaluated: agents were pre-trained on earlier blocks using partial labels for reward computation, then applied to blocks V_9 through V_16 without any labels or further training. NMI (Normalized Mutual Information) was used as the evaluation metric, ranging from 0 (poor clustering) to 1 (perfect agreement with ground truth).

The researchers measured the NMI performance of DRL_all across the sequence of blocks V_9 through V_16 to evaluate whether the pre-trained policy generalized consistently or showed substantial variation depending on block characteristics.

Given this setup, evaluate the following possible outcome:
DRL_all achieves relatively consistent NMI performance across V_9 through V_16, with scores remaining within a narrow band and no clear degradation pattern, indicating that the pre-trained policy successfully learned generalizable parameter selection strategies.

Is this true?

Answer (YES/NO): NO